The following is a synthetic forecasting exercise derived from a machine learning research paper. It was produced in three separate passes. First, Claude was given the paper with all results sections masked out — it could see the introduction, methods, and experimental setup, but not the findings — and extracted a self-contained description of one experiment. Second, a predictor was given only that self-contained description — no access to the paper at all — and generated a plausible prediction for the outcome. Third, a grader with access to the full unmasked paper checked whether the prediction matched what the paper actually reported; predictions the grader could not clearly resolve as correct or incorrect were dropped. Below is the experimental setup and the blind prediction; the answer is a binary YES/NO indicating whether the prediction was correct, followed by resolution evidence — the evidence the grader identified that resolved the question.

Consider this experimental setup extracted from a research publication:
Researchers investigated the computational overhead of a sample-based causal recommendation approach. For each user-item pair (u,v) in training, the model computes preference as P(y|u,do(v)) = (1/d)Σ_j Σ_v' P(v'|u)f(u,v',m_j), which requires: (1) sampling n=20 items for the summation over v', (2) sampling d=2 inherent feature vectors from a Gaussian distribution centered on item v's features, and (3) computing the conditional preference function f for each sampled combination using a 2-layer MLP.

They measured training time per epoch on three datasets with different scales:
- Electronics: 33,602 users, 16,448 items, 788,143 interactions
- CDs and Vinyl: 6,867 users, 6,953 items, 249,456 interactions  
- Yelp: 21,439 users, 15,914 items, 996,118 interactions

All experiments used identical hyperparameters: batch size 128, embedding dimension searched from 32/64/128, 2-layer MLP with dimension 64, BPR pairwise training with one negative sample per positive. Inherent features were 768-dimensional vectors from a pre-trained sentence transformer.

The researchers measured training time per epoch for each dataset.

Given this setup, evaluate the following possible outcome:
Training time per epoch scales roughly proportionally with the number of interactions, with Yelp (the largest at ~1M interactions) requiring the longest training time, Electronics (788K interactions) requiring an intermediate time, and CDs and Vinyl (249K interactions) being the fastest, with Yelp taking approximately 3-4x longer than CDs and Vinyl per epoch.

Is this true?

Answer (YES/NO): NO